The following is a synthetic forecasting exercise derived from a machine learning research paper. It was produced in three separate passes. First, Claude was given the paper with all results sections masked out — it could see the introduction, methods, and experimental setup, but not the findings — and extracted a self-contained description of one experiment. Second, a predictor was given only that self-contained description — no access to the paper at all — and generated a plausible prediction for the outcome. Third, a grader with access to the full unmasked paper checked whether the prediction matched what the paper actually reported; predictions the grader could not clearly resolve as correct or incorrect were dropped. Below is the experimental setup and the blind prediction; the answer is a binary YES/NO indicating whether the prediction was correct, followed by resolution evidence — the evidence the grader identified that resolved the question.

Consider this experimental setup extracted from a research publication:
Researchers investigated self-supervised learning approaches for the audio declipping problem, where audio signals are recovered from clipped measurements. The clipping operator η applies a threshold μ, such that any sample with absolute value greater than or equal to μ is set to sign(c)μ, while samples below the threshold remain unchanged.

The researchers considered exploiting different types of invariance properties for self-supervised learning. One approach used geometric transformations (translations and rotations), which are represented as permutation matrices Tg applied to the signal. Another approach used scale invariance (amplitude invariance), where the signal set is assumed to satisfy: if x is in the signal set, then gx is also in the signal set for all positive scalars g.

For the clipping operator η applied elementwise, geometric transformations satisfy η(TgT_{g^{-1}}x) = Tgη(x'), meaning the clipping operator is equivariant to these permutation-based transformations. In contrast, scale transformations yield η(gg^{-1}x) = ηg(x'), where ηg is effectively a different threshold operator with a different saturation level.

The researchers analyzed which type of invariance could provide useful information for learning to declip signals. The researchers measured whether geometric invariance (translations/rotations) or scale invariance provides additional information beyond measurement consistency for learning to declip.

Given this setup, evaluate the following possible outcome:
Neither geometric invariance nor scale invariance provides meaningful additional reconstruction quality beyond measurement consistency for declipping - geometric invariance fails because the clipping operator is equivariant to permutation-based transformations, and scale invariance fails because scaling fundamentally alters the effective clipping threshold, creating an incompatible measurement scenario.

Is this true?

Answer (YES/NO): NO